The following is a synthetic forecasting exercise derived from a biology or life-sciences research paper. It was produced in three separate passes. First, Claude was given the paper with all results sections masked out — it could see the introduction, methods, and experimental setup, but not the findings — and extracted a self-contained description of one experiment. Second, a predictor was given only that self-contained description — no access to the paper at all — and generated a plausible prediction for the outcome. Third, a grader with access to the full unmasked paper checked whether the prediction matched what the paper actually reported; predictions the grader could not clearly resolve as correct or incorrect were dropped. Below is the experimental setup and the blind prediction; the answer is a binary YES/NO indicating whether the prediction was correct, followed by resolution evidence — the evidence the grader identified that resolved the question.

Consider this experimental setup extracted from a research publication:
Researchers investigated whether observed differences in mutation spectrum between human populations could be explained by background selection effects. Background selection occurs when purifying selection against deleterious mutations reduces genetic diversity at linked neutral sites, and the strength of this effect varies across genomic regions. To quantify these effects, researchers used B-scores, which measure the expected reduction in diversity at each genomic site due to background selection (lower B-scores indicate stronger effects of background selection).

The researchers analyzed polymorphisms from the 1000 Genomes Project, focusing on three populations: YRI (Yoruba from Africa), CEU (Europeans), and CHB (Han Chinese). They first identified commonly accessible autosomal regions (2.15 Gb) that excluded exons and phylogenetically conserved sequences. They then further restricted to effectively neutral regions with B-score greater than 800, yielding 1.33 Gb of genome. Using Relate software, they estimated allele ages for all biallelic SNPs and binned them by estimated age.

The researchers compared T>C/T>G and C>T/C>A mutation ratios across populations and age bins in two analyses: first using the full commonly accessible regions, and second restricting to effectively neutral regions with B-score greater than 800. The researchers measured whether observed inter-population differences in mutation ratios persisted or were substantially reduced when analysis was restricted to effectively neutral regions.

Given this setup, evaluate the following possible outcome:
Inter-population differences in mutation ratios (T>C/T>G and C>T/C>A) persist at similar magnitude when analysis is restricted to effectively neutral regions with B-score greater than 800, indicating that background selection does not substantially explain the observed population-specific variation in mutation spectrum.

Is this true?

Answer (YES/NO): YES